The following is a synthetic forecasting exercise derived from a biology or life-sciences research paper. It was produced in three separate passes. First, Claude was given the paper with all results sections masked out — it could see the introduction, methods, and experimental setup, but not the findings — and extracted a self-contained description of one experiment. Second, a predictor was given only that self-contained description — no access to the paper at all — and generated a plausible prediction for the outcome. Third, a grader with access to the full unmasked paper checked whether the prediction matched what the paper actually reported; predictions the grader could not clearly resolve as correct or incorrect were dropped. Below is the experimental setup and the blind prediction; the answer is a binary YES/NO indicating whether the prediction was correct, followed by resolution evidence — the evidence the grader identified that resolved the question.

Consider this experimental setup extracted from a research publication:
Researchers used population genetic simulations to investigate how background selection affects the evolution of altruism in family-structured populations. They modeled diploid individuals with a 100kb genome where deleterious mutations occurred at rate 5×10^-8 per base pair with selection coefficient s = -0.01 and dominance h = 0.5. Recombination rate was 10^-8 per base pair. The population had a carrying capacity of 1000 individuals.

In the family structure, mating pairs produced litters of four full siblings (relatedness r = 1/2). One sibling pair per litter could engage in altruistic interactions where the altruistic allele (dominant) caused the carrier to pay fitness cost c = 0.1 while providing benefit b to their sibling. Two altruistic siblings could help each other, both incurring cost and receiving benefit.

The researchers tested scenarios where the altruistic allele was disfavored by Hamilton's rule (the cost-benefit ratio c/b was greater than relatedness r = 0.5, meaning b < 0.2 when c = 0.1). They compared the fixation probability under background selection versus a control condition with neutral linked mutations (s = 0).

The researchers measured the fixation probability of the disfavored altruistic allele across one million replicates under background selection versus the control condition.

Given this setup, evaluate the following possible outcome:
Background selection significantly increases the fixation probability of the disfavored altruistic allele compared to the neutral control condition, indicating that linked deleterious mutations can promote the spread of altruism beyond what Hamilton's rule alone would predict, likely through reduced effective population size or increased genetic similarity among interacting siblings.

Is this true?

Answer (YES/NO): NO